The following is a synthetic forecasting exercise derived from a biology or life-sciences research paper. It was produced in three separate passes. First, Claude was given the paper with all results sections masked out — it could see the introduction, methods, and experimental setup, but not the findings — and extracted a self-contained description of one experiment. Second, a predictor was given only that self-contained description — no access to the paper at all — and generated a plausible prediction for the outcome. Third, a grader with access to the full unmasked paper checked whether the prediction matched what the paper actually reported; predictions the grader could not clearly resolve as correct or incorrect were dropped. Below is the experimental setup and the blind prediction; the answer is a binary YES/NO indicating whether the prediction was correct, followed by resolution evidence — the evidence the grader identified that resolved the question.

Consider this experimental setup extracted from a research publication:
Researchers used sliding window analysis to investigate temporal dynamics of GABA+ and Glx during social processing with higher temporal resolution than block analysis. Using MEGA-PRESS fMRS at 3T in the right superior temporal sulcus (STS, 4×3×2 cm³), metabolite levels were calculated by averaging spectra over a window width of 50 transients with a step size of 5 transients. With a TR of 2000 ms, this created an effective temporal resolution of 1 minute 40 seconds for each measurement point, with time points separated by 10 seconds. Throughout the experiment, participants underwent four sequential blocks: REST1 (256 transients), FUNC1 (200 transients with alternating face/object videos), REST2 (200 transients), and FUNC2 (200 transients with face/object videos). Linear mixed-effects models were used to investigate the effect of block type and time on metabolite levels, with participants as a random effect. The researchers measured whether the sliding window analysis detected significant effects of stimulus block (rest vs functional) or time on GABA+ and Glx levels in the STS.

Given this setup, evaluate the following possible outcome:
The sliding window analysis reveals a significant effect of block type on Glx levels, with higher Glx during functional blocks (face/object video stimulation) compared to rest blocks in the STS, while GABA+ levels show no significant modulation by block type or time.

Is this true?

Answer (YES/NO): NO